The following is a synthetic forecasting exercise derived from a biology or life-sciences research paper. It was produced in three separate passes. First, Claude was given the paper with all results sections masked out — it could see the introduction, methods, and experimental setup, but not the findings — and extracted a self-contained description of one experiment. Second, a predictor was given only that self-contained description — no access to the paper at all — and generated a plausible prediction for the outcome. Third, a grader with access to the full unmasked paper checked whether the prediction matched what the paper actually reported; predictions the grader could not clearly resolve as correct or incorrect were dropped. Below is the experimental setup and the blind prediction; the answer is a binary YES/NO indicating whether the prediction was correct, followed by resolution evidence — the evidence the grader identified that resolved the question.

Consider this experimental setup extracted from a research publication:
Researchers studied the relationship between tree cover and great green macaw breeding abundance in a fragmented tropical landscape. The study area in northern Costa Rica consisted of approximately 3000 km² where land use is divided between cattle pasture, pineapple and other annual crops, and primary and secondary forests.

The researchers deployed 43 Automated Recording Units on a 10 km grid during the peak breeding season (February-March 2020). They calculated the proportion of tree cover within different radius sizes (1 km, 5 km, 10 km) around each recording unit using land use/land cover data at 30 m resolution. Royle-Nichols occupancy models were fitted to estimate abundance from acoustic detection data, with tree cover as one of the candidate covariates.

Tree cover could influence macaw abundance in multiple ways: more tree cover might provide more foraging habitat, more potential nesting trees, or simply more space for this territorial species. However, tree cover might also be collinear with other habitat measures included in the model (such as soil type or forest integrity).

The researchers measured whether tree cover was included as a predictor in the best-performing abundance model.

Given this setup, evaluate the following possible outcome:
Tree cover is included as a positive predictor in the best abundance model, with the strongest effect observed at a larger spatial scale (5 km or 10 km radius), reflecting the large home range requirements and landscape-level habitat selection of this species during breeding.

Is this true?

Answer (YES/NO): YES